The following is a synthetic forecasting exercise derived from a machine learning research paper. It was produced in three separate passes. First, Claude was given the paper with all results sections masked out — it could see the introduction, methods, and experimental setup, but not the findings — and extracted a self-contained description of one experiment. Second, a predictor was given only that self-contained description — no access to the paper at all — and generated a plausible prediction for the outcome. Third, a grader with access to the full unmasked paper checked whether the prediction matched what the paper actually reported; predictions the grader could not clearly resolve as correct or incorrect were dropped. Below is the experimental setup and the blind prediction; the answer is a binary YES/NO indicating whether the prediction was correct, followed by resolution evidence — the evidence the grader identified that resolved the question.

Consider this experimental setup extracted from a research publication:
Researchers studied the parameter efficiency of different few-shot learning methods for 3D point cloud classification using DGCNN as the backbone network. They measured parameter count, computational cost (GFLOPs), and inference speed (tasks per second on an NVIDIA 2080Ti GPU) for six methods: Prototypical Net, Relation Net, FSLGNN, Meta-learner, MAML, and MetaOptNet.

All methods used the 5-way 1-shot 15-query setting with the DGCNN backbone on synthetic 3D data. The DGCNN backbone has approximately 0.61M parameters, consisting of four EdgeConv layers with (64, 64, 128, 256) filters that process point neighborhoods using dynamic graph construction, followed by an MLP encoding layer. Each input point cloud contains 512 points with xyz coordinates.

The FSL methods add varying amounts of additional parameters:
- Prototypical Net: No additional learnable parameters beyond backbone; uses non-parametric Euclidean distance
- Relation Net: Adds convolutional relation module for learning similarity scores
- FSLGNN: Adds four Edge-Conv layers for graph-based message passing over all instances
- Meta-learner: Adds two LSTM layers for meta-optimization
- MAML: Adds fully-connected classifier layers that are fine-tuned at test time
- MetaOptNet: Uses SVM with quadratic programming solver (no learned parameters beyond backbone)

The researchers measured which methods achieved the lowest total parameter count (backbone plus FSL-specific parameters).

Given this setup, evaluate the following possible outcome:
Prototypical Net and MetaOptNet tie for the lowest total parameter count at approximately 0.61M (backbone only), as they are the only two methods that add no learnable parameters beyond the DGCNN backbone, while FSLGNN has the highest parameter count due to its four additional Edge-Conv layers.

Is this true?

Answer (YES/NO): YES